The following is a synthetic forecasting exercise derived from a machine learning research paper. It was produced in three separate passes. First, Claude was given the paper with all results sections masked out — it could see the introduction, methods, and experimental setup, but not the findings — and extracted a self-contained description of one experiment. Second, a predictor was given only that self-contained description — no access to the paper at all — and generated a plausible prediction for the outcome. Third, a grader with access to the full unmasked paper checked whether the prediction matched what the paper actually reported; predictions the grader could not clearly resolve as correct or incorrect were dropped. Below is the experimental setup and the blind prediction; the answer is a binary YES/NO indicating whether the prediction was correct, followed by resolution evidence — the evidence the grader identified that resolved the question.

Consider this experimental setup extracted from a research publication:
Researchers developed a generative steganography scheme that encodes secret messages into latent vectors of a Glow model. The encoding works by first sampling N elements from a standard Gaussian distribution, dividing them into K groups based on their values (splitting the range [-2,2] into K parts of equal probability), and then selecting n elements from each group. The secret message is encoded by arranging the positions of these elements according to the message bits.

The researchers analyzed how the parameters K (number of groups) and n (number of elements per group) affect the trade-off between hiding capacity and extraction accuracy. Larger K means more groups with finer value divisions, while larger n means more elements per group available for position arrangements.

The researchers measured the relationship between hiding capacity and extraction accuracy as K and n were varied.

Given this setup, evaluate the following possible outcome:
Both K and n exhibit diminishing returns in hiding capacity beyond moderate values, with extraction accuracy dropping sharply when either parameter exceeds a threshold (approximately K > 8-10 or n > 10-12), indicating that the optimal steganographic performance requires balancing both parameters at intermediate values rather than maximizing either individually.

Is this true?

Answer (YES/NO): NO